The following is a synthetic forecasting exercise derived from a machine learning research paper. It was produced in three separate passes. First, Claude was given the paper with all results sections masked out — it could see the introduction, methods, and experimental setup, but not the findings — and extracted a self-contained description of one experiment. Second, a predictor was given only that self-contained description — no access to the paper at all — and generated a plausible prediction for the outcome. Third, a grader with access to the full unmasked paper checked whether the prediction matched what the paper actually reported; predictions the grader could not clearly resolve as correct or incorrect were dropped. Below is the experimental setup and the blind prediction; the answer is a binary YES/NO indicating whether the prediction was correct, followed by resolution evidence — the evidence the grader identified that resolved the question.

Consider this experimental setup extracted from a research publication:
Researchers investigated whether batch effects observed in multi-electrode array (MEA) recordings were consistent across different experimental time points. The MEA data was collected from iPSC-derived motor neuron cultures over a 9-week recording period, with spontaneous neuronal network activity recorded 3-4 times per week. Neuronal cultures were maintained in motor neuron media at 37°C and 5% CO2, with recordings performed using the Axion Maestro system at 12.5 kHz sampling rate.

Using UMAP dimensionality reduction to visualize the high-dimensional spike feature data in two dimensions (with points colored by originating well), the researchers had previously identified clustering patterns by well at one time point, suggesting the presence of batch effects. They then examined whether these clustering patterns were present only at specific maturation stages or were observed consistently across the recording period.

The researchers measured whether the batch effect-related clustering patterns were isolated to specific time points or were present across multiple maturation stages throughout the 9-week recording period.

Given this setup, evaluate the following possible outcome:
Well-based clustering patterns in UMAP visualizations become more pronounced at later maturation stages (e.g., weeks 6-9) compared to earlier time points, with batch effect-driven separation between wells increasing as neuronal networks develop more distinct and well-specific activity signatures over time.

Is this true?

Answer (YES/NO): NO